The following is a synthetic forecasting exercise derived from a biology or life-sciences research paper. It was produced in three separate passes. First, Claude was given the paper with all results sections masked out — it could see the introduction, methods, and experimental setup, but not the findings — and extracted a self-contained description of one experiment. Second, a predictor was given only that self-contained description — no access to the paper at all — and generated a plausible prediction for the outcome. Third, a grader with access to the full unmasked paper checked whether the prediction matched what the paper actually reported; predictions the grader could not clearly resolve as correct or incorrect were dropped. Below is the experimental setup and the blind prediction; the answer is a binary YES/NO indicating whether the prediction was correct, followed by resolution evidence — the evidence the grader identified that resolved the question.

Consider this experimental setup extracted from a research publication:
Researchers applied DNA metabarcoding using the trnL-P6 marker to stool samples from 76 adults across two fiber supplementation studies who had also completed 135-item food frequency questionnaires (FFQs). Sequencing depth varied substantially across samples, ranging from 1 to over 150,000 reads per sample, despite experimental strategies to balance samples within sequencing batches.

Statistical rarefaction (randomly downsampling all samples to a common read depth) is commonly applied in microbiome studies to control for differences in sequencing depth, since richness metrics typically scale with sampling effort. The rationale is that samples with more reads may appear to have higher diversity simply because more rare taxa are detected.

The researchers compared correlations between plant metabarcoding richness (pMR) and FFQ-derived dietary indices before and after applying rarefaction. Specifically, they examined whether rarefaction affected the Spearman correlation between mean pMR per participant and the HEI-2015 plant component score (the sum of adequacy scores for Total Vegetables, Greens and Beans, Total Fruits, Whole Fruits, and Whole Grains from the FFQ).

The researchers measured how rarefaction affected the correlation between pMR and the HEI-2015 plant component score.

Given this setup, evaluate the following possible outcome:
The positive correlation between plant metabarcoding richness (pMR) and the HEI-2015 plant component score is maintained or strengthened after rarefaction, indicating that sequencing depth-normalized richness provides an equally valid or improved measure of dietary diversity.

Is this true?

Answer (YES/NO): NO